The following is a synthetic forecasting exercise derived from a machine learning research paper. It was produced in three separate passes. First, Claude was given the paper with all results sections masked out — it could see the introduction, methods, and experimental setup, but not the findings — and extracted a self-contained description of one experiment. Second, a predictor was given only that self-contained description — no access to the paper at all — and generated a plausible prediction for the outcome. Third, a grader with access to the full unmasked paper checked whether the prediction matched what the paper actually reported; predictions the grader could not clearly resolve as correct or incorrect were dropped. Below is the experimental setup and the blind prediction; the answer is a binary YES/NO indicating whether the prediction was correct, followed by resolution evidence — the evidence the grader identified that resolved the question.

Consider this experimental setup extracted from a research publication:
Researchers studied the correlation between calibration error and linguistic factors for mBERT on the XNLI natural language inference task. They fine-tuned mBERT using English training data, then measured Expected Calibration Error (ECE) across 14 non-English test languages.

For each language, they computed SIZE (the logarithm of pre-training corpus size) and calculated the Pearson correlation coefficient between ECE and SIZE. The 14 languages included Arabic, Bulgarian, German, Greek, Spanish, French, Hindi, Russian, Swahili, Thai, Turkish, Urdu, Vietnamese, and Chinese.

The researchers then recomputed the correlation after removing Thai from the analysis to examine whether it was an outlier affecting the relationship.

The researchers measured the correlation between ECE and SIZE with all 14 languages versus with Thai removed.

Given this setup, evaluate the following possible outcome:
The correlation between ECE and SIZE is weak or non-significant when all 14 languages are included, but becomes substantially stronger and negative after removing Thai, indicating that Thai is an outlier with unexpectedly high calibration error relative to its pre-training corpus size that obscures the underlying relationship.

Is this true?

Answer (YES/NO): YES